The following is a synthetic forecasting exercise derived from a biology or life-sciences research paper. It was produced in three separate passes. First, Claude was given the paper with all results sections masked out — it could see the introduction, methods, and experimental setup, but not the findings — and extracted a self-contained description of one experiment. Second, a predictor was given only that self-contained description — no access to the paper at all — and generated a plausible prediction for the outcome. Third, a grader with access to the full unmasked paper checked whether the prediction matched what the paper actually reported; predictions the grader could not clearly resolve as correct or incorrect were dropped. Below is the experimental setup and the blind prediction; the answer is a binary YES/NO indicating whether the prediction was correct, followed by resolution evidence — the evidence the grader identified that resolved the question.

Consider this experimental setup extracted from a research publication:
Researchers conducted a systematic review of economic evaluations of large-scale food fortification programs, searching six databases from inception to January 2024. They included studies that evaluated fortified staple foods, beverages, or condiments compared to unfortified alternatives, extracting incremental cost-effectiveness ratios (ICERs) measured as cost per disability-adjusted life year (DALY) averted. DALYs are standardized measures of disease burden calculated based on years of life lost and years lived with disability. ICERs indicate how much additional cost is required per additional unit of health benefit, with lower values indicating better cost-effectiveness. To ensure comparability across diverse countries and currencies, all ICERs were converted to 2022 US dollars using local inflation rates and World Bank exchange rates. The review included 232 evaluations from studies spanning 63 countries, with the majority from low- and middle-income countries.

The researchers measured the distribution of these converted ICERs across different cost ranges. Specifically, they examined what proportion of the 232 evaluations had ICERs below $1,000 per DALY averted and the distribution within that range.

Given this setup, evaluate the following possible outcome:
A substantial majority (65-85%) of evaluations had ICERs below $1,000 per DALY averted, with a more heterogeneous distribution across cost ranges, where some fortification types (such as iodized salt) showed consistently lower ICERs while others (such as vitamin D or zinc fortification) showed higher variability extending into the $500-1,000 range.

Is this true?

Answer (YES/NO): NO